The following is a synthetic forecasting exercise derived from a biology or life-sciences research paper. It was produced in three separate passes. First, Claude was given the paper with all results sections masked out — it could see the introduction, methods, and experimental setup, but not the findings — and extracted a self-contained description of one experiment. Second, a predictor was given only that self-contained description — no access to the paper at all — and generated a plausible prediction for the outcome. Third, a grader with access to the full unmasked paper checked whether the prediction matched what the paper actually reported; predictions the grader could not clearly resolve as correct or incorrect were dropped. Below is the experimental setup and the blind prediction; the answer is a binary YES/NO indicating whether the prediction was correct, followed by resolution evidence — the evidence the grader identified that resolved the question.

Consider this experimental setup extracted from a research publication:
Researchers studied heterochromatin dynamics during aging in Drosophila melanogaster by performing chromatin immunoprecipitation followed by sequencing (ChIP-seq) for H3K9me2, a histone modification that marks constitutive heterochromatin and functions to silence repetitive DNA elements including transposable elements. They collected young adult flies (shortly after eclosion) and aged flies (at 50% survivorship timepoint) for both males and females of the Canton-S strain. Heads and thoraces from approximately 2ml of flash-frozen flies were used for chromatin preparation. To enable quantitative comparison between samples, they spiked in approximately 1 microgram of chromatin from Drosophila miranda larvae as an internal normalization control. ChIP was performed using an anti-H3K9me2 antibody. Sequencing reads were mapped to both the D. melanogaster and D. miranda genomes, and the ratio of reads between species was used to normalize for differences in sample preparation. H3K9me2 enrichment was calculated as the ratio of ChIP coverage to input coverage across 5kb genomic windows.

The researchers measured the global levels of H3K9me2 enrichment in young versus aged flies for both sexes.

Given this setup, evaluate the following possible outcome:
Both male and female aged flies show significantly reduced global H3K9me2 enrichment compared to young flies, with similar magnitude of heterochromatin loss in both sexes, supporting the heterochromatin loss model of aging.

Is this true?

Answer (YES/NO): NO